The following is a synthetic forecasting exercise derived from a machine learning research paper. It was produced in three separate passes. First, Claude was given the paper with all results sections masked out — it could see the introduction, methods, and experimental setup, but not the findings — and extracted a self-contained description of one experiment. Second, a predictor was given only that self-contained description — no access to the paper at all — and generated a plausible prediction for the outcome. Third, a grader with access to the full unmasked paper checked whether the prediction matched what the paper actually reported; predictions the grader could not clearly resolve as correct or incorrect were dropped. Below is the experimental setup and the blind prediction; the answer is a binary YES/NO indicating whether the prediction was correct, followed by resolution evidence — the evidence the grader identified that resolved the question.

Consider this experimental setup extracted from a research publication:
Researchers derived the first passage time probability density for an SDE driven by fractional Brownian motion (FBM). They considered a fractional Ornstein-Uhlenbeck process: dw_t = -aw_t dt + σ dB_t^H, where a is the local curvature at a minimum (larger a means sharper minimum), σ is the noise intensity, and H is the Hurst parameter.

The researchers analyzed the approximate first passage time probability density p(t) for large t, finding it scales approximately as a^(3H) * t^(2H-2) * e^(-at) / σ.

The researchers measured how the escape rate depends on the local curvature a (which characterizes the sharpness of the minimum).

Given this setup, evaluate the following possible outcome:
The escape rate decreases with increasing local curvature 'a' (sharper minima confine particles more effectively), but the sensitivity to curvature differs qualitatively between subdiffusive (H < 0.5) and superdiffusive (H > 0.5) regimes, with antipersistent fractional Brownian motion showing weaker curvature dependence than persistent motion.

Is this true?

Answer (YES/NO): YES